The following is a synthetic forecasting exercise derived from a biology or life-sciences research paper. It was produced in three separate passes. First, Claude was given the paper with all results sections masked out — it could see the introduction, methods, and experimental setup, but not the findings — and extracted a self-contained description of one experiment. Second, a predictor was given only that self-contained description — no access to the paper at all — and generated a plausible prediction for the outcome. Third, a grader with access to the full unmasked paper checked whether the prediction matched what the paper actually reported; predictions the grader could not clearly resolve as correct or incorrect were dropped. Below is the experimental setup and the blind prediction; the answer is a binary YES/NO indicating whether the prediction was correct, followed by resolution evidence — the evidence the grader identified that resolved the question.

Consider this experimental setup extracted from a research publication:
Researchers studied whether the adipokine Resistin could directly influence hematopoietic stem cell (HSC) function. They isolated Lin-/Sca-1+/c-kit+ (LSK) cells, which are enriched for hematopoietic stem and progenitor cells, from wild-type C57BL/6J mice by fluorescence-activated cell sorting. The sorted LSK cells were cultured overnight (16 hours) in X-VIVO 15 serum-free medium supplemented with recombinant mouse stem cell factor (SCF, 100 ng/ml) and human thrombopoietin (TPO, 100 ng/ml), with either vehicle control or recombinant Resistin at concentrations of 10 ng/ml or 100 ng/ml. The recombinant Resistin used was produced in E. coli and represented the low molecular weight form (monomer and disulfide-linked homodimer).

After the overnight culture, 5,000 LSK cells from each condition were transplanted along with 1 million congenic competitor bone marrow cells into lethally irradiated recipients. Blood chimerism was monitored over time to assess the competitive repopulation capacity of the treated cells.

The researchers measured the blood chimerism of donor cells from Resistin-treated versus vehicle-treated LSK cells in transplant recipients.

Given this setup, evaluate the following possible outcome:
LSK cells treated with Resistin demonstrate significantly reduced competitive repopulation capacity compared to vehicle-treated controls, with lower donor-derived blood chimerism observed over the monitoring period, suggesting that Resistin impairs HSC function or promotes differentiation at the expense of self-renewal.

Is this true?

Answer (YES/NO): NO